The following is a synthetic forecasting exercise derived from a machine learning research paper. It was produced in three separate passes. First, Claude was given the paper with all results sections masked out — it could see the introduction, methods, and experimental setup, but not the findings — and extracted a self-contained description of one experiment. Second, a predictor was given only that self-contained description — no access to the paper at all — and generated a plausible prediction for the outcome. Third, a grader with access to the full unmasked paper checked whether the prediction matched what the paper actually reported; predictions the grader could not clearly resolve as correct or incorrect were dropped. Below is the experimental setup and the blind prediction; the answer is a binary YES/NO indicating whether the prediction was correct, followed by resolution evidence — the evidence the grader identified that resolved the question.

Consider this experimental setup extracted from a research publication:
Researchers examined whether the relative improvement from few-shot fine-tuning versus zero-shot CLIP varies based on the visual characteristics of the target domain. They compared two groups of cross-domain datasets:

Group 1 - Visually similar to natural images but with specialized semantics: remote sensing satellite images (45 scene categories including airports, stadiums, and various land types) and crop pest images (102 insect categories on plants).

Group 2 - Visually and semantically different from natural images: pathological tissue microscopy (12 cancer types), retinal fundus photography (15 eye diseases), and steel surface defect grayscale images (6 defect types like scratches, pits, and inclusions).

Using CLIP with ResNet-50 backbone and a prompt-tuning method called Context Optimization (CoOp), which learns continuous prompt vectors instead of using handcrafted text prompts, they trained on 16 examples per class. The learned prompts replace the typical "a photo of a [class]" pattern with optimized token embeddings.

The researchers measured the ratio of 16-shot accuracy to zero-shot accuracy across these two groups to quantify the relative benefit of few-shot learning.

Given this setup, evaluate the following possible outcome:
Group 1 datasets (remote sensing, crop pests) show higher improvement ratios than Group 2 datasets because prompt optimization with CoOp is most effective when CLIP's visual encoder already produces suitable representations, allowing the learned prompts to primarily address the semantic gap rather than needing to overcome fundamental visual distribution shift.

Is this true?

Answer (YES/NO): NO